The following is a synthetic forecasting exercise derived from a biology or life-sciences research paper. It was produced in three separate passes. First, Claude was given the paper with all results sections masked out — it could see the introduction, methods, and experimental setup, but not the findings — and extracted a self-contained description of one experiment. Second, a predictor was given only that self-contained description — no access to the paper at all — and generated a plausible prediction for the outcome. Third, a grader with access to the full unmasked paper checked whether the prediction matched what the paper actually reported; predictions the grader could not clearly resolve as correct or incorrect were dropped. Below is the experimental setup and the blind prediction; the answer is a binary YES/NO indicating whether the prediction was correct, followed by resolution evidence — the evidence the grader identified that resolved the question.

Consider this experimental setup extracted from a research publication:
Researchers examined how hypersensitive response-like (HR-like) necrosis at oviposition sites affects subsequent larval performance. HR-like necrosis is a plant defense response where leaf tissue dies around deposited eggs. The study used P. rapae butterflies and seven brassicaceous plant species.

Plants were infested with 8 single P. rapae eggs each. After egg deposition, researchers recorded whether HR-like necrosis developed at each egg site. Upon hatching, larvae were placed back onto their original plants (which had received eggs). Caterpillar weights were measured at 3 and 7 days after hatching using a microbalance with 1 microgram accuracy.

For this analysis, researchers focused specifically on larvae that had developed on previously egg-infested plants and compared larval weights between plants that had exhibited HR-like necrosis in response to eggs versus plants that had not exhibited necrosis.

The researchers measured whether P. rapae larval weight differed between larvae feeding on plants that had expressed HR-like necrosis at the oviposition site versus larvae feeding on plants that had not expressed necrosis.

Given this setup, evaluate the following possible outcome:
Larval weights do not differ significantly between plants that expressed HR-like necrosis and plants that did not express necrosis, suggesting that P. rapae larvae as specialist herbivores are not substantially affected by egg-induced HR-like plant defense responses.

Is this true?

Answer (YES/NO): NO